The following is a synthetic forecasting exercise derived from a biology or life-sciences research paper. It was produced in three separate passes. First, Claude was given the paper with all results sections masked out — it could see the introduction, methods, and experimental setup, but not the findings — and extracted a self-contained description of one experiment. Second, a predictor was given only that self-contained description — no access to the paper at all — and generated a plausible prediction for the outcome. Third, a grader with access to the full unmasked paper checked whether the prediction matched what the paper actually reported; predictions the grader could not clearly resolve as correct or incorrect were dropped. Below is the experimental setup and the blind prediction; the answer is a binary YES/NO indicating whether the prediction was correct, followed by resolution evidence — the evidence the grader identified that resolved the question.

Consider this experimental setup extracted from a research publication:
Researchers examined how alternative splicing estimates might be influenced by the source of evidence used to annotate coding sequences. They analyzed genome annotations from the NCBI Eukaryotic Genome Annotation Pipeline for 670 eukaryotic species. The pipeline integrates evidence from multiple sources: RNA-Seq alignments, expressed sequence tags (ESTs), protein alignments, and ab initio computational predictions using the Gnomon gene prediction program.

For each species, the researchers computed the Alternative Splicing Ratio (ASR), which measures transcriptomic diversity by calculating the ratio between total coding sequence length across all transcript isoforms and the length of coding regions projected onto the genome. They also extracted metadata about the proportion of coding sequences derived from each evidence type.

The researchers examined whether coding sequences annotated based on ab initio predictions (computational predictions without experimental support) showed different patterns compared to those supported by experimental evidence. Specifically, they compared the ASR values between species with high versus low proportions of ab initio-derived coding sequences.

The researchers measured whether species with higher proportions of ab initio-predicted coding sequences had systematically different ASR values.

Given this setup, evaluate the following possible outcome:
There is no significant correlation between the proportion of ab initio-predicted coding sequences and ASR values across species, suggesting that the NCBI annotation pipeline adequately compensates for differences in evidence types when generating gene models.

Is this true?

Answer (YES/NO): NO